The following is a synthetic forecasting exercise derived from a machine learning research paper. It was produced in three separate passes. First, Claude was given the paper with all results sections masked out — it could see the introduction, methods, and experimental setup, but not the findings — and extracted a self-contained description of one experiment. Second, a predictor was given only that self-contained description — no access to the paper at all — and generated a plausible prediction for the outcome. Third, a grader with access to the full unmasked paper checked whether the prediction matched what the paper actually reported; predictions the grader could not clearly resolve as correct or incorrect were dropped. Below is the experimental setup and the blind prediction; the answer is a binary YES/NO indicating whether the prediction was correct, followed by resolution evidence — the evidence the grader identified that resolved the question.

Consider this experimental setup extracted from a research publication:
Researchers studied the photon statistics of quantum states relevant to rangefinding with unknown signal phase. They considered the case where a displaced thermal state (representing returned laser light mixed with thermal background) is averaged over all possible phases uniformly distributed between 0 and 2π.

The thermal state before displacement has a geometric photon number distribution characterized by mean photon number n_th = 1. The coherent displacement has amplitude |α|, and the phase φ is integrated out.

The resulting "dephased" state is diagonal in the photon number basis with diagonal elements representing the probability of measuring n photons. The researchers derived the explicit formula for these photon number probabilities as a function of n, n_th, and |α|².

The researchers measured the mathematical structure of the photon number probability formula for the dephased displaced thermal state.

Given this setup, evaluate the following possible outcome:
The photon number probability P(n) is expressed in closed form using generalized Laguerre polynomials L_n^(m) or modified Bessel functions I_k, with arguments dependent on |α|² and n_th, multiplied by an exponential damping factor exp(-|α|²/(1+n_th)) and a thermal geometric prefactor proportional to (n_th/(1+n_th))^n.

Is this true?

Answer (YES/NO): YES